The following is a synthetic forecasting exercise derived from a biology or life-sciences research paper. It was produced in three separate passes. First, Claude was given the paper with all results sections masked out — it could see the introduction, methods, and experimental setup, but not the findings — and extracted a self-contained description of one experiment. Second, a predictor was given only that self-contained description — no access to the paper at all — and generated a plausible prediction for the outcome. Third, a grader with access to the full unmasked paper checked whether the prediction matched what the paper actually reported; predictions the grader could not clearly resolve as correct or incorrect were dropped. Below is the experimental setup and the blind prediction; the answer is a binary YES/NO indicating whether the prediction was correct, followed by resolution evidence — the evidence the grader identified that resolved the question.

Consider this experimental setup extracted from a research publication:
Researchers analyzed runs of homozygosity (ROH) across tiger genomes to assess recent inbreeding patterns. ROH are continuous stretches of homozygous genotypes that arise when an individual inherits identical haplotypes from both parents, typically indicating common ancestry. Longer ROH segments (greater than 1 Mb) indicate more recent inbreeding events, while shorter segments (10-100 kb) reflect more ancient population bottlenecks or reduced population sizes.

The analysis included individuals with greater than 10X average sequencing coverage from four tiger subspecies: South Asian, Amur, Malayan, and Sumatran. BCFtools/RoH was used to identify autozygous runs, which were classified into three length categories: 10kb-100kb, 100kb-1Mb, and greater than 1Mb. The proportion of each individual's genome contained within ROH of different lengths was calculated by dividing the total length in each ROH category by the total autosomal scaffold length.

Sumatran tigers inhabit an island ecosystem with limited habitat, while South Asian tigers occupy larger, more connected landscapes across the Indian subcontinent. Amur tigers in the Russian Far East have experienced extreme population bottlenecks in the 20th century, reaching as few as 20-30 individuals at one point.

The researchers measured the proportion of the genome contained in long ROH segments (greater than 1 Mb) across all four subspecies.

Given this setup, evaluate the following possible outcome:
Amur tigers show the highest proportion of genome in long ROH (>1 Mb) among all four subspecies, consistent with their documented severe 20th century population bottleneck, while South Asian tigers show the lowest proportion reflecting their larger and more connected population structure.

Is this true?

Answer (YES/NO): NO